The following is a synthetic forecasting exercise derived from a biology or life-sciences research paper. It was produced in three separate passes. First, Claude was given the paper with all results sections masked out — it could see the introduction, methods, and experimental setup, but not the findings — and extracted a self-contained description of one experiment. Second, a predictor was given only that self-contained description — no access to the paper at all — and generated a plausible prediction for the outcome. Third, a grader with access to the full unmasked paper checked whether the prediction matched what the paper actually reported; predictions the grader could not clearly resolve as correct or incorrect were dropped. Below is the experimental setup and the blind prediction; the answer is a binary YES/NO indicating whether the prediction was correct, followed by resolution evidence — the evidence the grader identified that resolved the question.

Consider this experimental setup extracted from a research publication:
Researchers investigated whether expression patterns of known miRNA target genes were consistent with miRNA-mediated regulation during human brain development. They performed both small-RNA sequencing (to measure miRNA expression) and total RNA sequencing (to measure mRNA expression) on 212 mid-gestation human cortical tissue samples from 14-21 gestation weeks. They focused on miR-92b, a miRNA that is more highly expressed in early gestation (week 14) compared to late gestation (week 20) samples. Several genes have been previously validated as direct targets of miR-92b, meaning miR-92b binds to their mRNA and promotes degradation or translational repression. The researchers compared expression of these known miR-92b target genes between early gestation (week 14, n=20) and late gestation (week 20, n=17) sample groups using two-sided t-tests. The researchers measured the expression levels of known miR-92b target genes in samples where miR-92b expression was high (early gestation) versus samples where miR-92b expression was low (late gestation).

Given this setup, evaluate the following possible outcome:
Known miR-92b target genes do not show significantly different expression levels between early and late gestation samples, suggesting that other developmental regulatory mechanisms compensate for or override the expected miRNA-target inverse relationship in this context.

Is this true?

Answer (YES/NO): NO